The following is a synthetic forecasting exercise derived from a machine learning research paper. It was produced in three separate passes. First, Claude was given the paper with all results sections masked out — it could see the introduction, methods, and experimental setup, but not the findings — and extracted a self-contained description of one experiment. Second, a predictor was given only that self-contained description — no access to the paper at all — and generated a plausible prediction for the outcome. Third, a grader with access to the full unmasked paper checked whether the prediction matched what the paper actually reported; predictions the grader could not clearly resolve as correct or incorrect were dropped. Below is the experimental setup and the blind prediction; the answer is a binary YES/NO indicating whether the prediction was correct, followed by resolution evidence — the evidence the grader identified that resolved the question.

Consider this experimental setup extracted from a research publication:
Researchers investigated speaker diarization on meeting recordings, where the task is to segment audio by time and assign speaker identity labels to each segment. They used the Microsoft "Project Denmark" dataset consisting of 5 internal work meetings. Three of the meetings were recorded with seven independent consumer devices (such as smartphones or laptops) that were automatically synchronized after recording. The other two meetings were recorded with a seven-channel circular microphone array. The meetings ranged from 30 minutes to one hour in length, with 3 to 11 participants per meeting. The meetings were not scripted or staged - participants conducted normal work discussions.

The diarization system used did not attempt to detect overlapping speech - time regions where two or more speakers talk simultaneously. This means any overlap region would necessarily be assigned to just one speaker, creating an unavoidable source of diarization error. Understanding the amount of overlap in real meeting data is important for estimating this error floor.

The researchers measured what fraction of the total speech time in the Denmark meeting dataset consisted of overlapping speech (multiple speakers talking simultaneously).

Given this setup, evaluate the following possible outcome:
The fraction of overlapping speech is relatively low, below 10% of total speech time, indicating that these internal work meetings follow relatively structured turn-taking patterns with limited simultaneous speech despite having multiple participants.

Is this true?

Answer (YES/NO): NO